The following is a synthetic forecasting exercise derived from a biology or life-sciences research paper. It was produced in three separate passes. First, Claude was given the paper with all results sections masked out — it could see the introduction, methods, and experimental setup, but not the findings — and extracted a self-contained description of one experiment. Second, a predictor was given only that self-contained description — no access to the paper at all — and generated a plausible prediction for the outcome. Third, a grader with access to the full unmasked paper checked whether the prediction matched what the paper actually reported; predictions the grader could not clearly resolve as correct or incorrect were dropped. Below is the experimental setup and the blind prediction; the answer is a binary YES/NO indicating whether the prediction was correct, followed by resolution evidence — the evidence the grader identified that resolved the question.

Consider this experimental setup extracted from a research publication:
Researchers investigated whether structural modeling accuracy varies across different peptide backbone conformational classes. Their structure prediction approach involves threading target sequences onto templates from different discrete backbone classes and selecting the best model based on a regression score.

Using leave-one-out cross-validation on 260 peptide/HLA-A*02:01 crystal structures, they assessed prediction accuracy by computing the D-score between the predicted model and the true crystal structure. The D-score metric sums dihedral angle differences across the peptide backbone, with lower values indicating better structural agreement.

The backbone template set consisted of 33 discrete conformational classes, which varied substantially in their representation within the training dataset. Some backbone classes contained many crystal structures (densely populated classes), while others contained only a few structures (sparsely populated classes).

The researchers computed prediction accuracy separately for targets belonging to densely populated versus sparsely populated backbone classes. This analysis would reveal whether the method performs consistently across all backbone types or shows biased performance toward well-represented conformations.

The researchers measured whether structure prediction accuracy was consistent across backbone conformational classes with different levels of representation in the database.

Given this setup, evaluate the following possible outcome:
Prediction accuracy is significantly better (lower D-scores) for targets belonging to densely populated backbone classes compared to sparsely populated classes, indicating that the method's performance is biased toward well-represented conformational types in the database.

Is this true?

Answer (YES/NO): YES